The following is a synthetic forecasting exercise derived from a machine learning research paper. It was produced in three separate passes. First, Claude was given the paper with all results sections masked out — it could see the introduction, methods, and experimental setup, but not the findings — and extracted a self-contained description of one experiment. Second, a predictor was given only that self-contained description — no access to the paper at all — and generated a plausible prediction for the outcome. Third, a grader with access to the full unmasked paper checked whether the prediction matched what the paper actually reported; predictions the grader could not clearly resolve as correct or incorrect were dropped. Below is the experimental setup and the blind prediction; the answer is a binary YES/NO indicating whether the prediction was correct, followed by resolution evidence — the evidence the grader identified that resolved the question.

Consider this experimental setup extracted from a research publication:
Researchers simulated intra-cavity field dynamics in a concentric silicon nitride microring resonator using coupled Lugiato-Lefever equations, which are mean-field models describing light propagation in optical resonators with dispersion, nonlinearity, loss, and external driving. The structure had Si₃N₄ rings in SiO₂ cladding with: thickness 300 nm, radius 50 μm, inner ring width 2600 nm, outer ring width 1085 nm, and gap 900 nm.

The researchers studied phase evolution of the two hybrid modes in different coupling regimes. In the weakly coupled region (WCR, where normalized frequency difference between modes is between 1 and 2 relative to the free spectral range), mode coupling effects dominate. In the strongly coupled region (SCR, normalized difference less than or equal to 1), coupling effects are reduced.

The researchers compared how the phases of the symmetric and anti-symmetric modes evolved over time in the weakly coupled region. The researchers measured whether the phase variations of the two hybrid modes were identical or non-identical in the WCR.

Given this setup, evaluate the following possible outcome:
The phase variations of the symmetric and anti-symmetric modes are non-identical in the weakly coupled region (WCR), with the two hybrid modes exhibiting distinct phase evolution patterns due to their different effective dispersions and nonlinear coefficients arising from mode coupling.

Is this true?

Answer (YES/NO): NO